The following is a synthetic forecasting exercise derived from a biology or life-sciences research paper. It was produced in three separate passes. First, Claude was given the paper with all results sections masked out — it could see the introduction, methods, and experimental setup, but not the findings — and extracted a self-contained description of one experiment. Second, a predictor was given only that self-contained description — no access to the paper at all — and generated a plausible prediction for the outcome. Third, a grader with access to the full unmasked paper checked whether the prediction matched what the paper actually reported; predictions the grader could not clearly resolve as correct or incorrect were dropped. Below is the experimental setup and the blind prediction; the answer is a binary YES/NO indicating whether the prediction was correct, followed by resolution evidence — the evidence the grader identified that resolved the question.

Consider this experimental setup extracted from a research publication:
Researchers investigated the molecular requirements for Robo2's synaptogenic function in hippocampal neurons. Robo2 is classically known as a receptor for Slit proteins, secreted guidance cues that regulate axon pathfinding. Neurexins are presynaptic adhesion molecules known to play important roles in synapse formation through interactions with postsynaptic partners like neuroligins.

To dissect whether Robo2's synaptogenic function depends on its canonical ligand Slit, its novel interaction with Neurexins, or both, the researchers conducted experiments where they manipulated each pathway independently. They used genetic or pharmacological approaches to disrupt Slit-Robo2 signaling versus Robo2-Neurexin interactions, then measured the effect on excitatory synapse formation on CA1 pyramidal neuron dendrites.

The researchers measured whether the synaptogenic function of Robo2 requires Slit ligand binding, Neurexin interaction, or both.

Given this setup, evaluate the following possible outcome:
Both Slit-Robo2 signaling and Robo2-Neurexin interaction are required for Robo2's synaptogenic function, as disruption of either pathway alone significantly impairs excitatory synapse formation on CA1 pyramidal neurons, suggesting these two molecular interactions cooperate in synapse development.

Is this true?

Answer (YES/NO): YES